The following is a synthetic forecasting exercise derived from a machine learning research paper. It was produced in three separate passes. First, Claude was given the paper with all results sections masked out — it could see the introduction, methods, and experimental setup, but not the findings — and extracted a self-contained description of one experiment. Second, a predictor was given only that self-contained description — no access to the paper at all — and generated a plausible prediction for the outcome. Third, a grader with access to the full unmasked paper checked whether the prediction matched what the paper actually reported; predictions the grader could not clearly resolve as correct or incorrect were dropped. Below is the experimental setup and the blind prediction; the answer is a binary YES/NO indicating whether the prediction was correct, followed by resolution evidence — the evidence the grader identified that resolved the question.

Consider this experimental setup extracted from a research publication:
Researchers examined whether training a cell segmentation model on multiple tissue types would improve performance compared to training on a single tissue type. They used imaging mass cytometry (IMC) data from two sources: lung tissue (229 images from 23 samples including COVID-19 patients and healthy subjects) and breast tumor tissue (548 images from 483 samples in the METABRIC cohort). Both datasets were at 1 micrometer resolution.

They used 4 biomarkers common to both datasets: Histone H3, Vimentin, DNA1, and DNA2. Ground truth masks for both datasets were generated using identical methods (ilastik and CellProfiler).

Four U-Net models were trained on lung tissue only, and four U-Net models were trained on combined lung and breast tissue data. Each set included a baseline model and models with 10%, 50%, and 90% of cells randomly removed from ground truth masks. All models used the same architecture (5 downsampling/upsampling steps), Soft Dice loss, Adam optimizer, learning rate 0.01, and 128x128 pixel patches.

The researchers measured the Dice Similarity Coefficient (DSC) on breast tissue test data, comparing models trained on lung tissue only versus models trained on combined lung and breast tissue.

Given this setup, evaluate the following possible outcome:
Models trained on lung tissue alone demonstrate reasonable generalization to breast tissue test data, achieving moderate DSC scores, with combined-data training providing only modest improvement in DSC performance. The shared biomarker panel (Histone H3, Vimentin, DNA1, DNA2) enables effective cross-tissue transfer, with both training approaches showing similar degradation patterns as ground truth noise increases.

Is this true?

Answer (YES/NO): YES